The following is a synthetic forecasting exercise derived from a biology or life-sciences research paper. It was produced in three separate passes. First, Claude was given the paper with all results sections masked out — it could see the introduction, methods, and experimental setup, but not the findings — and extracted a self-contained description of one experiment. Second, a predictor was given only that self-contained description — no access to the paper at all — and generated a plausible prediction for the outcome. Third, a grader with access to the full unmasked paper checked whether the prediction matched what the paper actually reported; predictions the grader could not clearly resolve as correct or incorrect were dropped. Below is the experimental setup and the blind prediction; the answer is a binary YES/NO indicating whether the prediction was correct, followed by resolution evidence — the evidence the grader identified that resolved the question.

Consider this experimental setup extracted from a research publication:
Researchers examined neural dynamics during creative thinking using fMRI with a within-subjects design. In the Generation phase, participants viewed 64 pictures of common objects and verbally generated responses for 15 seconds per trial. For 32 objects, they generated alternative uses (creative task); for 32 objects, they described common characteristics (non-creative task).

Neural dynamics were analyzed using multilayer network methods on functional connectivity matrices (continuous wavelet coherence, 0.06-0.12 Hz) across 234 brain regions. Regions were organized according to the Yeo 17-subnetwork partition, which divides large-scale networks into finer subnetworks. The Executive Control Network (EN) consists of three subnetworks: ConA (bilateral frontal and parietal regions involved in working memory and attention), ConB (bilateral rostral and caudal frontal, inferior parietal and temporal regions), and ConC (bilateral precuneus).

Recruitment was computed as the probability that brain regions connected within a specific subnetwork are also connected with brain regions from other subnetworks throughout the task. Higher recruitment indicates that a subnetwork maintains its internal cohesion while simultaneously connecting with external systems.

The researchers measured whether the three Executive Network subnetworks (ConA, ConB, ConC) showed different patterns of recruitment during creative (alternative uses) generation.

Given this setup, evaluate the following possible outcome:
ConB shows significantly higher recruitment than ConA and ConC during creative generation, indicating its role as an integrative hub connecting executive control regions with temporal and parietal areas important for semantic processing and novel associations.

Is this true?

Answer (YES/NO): NO